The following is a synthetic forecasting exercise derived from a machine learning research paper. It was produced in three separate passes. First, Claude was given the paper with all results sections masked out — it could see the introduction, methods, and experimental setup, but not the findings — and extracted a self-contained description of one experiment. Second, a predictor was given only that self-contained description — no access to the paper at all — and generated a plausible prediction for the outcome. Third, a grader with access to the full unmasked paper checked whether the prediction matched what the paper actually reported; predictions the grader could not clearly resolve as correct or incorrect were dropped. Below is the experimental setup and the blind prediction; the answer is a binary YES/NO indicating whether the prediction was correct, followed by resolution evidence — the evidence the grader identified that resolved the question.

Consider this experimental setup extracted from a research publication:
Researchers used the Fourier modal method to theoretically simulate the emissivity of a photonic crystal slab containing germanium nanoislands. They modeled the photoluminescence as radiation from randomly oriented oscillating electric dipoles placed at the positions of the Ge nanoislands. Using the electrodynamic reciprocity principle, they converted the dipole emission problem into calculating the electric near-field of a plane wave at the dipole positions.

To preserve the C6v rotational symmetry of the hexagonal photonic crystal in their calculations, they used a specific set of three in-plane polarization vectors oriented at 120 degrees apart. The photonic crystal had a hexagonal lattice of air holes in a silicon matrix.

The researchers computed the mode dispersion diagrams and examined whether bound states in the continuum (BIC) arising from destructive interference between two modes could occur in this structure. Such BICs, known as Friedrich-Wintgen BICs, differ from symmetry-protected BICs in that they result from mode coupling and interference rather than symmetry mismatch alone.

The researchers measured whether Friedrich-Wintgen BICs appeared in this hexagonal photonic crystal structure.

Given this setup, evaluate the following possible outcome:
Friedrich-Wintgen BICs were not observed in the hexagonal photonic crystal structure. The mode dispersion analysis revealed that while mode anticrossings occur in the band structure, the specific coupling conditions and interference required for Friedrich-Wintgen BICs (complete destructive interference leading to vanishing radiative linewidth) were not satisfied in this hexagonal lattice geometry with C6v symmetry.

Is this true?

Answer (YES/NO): NO